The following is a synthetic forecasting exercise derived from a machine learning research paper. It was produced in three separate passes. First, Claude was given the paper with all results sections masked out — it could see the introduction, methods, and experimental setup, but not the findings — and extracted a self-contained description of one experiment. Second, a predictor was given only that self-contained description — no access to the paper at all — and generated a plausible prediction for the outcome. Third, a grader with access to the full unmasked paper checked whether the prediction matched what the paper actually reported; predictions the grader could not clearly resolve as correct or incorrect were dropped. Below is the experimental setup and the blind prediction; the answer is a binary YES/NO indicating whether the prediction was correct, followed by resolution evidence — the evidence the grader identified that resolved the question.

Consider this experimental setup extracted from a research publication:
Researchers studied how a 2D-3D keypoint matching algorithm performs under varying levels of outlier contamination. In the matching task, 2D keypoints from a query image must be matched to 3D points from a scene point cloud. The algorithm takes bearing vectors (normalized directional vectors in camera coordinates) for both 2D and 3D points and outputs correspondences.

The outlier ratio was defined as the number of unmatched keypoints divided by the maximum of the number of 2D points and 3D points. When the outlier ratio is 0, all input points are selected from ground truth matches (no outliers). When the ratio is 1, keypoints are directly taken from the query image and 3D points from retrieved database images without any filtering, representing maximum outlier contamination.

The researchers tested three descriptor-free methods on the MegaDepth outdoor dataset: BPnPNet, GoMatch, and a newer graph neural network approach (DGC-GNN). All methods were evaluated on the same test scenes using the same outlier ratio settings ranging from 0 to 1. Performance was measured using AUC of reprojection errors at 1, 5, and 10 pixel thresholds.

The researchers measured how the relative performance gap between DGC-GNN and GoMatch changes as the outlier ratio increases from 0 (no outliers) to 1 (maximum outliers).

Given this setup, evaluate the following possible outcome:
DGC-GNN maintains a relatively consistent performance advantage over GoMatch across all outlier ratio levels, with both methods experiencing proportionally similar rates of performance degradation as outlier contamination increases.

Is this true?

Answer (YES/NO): NO